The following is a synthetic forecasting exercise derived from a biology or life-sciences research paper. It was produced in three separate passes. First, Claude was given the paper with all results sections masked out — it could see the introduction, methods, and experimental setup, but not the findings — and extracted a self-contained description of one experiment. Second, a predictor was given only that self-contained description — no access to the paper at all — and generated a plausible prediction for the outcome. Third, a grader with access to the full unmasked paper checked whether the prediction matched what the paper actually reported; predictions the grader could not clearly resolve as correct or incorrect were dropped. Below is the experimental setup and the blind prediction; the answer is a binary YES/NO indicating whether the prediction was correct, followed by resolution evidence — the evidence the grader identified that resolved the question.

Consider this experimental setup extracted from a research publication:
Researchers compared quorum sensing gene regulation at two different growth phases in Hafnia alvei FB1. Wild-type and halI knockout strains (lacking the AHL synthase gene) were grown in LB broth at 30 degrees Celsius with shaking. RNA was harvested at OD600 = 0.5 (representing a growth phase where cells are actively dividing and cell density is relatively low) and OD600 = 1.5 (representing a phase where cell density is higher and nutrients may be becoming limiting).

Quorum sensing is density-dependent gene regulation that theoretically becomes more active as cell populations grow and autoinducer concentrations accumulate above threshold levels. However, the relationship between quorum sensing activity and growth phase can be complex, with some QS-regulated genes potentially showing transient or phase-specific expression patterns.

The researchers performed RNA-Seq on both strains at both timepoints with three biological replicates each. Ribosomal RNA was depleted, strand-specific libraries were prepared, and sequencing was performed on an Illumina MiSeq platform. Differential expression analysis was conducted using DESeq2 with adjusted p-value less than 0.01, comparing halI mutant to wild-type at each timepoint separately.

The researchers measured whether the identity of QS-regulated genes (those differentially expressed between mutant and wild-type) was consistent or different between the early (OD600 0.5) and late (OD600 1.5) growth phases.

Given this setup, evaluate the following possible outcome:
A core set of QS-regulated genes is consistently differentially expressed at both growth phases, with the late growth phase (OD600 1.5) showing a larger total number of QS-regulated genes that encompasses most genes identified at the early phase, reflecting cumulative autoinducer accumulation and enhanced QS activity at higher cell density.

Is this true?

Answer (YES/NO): NO